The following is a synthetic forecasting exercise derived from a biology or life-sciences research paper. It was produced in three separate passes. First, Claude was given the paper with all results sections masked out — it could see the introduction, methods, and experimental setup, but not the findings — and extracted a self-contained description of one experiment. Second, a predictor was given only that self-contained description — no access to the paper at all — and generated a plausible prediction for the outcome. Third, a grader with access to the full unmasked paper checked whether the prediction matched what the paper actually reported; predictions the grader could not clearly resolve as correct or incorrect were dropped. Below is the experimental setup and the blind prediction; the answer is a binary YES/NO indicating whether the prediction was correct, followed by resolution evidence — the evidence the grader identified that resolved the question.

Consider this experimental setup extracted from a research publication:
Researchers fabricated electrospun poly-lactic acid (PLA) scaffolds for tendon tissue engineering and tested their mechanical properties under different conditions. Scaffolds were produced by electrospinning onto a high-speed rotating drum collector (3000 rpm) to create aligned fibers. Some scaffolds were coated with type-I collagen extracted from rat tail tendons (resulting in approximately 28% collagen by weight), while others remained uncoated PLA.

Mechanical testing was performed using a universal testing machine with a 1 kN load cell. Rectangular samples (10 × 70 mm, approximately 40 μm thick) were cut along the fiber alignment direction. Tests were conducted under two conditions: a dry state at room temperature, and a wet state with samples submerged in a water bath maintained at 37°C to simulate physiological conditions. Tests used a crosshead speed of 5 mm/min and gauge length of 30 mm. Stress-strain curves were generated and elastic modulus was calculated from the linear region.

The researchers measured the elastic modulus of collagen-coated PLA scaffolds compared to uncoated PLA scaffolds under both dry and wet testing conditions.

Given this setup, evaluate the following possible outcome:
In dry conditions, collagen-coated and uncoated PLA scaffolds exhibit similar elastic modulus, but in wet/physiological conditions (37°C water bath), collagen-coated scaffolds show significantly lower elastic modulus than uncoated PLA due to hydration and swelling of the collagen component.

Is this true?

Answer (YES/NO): NO